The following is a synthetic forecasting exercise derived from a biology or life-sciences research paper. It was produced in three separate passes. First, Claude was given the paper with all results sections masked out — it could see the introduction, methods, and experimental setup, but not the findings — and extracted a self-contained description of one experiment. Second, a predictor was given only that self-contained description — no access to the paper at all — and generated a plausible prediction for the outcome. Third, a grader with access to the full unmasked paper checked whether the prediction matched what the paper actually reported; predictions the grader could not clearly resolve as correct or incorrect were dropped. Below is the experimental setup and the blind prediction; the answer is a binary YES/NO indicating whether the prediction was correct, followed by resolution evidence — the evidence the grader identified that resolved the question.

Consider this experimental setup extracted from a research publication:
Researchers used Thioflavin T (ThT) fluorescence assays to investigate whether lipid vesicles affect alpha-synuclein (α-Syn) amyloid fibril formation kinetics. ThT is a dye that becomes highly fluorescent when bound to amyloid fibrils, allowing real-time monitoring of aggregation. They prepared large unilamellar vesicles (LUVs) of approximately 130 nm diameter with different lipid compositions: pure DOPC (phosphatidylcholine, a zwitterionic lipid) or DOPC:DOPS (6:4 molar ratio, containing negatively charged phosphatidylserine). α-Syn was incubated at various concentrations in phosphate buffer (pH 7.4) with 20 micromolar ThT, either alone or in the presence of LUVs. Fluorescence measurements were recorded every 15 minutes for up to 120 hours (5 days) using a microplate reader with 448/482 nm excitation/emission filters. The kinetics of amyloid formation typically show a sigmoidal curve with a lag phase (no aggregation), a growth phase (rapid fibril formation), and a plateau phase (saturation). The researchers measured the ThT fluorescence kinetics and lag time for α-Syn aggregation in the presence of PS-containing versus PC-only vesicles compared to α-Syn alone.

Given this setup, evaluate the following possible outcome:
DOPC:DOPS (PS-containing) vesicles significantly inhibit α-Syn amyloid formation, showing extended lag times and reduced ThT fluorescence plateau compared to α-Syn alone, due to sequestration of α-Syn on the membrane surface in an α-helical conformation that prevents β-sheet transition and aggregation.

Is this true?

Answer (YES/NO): NO